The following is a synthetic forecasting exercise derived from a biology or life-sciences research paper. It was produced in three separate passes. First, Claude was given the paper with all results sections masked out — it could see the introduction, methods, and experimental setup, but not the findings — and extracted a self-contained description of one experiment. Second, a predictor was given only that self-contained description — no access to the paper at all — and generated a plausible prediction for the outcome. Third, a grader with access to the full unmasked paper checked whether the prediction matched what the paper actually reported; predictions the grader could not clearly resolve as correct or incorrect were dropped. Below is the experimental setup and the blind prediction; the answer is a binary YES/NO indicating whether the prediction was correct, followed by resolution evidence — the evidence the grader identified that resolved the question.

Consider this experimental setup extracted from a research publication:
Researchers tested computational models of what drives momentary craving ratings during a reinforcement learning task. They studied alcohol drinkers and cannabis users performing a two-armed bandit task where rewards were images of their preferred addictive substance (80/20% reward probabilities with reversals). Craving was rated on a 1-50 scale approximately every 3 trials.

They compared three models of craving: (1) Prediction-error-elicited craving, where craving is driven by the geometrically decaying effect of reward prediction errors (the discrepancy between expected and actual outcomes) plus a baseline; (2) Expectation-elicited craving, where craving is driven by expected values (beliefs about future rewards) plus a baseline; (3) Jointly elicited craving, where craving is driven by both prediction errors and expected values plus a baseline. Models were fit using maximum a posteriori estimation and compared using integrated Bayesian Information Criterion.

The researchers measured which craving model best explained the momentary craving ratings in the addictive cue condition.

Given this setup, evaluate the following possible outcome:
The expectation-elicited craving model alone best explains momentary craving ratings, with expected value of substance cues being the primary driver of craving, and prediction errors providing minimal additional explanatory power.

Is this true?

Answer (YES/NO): NO